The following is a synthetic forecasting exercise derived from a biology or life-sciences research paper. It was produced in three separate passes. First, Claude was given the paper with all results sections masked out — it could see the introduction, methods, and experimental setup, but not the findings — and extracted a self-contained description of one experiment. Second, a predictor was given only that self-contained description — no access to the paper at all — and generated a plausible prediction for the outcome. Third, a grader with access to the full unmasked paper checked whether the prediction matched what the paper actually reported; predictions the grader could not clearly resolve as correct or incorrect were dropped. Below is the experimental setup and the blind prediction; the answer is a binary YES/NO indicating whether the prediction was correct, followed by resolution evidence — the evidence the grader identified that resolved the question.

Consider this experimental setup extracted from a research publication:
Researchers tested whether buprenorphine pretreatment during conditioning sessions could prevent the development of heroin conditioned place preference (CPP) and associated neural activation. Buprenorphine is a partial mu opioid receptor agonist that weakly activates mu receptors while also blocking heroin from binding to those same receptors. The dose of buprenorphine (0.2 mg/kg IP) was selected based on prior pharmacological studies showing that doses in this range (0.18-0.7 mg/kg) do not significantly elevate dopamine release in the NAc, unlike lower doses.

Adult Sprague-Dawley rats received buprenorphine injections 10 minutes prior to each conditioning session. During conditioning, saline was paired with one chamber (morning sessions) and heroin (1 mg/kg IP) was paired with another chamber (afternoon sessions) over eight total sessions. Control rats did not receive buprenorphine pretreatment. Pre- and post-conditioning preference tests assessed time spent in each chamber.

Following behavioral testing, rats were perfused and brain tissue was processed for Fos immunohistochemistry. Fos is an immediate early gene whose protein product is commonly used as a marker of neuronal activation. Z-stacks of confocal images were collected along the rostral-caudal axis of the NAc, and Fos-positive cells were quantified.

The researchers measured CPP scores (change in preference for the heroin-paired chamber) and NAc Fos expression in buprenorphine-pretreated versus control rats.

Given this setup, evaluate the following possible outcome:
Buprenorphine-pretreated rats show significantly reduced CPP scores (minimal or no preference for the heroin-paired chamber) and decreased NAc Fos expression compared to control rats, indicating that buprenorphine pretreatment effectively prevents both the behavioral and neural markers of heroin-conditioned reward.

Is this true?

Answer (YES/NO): YES